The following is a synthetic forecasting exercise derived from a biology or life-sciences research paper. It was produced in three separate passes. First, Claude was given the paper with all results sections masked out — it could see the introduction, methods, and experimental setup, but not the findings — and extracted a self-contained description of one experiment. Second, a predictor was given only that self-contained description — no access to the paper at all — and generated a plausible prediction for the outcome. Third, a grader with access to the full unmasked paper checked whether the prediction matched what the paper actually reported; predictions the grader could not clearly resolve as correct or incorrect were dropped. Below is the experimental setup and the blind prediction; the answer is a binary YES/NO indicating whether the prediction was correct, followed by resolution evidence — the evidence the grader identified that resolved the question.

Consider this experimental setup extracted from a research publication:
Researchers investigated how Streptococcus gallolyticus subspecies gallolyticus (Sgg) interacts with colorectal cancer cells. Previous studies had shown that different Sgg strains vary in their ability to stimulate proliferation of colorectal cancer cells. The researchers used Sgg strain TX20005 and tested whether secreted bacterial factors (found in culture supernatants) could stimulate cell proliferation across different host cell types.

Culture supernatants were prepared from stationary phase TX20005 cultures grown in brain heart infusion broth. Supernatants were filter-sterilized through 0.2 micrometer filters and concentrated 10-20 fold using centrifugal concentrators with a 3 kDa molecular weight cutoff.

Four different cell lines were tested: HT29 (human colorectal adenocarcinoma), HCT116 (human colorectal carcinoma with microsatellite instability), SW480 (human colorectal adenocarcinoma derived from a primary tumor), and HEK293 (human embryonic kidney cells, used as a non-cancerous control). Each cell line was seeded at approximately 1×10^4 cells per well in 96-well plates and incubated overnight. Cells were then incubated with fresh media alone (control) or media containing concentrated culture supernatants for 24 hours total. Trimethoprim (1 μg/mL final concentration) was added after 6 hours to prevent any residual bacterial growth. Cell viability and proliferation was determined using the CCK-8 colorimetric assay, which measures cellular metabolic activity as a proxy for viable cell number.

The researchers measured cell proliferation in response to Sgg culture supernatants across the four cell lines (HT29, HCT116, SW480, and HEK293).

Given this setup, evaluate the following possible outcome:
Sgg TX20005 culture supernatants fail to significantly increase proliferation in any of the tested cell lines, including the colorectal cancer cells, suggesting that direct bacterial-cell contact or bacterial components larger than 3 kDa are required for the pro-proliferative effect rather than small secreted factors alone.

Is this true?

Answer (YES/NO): NO